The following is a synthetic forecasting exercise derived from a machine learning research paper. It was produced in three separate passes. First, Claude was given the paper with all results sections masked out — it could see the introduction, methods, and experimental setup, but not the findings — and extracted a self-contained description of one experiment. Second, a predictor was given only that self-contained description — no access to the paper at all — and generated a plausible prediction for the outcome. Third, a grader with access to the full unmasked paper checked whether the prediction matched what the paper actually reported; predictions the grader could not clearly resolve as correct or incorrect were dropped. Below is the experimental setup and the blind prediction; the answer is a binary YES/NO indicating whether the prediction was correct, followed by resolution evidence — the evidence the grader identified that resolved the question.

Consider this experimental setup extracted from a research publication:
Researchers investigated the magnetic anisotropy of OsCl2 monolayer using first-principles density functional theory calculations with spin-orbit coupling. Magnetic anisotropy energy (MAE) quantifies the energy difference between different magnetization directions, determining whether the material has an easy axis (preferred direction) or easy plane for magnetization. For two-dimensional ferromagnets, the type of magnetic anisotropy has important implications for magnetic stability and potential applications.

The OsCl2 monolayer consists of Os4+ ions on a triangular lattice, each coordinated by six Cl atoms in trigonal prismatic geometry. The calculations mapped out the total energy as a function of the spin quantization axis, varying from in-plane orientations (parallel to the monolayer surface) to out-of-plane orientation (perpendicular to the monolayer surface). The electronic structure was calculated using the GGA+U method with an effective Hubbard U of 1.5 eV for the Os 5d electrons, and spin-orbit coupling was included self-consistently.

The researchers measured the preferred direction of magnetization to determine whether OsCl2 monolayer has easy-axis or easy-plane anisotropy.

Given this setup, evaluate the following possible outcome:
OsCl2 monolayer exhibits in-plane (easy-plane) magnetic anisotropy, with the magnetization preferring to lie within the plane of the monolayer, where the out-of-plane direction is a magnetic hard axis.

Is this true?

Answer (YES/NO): NO